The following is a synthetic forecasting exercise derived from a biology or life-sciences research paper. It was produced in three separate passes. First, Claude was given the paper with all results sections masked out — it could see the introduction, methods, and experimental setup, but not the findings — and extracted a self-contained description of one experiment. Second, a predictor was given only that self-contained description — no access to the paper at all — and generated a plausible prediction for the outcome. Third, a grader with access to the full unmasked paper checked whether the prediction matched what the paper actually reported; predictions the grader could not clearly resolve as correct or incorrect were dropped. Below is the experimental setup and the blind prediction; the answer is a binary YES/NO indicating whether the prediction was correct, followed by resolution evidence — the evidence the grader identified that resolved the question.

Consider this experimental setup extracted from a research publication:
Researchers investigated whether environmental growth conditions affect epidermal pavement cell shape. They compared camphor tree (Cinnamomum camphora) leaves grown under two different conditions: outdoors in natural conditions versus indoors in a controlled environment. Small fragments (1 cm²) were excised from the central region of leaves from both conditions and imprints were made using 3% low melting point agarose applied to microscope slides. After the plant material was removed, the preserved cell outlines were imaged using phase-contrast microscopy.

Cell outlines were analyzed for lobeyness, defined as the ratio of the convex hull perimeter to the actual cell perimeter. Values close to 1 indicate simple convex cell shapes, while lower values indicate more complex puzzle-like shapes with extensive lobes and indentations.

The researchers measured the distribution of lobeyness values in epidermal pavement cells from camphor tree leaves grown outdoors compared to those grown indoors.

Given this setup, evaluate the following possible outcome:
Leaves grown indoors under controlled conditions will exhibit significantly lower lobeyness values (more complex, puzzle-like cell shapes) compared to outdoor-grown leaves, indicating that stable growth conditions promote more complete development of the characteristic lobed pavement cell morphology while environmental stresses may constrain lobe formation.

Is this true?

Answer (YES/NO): YES